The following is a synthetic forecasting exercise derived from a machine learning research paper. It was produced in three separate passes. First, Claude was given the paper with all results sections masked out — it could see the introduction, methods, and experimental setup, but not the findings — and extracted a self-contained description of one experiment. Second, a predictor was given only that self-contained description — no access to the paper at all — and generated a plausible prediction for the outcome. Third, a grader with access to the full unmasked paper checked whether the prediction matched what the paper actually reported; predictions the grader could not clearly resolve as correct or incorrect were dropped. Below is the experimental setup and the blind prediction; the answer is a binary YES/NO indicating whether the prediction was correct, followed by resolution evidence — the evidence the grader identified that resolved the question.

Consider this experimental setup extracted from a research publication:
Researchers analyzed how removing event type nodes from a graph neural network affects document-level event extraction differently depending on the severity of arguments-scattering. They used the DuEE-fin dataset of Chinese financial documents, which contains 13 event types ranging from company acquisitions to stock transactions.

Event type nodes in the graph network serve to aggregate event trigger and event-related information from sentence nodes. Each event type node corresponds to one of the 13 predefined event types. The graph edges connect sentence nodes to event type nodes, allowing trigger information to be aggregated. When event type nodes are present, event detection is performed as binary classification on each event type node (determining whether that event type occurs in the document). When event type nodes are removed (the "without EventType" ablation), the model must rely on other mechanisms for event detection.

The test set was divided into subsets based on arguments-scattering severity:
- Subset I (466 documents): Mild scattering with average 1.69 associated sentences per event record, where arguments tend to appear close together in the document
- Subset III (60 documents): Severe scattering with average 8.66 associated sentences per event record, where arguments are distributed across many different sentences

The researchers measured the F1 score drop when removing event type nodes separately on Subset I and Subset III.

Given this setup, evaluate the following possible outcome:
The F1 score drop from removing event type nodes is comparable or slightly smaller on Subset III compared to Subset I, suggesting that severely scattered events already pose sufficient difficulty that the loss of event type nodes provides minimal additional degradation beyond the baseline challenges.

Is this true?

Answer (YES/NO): YES